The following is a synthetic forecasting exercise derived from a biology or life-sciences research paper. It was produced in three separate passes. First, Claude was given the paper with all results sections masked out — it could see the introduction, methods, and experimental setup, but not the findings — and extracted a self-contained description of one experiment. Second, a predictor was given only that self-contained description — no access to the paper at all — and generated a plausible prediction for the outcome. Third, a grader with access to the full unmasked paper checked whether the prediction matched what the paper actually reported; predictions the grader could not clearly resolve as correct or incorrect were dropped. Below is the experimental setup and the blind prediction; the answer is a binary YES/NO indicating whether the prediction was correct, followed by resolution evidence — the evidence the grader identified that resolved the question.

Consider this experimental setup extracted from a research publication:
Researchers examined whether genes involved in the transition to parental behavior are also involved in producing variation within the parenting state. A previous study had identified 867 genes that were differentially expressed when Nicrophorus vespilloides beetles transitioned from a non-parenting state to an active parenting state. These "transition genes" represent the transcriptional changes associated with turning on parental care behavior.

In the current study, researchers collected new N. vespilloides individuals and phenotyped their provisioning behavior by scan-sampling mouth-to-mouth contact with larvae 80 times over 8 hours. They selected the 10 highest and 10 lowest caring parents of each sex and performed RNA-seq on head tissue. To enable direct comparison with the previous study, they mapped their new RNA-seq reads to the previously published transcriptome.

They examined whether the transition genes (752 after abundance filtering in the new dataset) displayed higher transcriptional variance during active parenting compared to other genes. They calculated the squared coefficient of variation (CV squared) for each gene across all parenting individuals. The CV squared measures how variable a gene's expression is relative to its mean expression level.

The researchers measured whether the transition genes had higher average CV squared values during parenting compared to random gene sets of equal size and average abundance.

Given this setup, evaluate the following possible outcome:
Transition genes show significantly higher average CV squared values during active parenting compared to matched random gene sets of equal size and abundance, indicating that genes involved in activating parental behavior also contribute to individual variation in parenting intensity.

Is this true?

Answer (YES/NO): YES